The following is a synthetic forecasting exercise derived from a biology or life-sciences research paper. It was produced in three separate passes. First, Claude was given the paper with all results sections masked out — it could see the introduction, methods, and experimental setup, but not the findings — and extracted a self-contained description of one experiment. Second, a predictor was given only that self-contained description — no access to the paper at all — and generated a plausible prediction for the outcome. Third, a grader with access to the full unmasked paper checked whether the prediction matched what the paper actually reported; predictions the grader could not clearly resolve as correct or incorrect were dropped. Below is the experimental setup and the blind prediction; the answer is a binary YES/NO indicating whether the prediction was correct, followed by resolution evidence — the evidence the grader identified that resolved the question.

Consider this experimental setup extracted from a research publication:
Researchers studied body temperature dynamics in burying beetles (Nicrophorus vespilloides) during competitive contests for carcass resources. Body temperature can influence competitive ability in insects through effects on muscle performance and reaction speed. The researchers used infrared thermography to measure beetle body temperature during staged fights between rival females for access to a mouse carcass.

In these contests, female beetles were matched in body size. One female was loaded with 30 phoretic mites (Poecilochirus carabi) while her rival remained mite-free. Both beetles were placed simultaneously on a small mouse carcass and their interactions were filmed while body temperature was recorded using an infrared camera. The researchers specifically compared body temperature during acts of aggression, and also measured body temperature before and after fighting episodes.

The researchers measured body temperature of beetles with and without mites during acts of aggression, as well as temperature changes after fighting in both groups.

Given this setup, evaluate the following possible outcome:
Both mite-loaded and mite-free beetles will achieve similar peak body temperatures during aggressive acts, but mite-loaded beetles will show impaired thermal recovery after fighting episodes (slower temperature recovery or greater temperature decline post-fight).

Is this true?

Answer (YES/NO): NO